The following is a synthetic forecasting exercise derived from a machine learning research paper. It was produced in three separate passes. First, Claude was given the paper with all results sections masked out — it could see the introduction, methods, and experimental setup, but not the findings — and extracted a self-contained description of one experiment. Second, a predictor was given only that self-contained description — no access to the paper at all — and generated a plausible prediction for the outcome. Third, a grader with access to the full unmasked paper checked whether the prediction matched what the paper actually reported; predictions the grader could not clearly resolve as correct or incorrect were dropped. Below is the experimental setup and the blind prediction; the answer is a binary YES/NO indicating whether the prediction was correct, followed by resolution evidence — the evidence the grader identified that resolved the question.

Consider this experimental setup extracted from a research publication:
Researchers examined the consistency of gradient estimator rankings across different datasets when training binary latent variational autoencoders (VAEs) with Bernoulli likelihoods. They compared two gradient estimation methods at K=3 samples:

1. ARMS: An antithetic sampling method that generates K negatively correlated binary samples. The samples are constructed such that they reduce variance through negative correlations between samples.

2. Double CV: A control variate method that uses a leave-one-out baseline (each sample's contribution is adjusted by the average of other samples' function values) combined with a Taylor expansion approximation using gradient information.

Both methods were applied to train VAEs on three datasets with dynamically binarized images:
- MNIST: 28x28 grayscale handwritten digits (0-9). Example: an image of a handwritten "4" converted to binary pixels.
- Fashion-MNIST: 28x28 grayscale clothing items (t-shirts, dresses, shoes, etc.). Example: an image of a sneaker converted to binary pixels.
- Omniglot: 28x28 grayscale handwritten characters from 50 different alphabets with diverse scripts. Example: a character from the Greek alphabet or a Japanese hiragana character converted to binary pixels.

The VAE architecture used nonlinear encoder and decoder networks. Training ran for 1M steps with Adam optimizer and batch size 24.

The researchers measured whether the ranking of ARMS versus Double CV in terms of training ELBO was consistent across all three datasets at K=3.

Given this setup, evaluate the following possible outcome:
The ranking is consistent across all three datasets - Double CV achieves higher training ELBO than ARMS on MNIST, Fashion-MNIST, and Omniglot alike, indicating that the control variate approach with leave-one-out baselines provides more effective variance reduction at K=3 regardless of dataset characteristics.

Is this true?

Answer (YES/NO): NO